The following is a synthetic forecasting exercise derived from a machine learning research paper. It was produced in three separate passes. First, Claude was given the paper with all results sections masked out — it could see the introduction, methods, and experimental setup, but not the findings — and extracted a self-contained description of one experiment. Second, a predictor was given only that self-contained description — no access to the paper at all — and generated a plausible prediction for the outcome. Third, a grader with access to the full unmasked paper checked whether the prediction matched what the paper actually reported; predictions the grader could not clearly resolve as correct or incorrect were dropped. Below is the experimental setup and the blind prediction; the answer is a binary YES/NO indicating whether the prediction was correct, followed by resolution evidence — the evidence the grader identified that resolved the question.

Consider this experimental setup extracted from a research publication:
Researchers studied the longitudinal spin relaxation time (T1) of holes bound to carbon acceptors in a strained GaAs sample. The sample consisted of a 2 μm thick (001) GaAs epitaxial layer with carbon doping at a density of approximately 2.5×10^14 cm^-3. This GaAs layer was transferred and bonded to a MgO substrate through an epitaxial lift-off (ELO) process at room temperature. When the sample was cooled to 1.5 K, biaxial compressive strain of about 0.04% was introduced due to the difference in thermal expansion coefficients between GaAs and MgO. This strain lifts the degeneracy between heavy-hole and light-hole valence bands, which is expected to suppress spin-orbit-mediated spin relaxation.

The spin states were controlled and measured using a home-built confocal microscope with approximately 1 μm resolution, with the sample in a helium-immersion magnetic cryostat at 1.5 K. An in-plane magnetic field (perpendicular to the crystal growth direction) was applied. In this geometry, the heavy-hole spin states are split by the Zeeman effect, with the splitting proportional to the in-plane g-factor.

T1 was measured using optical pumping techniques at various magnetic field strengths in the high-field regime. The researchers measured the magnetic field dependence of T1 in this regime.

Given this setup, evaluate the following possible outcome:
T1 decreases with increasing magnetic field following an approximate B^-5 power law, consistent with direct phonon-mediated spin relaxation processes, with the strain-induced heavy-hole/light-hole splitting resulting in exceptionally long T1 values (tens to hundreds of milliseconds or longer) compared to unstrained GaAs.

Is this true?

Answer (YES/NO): NO